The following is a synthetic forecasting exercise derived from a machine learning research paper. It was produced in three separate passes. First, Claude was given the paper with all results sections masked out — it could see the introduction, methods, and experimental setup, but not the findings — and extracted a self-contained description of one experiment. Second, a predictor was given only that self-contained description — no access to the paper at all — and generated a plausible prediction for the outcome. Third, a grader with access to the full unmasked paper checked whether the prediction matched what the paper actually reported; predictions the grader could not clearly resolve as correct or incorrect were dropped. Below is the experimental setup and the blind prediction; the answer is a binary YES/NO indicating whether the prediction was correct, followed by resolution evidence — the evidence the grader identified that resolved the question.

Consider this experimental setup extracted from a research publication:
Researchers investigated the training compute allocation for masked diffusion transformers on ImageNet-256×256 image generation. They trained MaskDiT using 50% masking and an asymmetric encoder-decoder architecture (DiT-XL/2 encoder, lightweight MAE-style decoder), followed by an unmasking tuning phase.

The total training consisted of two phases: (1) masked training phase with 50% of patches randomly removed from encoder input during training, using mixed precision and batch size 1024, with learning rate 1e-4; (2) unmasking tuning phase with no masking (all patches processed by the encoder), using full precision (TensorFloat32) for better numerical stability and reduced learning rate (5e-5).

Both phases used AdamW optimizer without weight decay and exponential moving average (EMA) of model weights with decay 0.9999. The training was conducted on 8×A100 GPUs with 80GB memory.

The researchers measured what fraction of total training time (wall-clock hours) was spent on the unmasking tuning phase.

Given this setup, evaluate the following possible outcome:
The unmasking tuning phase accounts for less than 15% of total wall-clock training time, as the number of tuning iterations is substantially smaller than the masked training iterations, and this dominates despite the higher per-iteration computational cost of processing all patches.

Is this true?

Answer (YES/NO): YES